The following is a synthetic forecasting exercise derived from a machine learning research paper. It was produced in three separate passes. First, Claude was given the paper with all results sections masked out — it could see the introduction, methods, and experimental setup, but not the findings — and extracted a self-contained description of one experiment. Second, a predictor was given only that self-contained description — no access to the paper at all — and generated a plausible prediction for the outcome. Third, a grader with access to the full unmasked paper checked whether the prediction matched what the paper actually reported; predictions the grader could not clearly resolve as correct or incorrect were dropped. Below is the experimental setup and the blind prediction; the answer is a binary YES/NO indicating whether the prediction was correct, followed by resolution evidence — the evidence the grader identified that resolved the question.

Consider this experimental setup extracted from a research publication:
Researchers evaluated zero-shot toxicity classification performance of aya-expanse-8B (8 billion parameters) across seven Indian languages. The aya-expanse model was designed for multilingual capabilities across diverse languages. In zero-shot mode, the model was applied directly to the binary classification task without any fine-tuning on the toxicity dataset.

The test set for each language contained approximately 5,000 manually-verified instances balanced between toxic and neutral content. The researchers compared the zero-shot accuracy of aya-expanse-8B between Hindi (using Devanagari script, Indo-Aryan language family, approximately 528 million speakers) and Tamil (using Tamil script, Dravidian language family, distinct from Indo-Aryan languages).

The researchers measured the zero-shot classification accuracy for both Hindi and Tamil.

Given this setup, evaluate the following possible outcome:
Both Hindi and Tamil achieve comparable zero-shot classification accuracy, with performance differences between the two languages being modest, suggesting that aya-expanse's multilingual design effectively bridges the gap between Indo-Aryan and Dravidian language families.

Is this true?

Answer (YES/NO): NO